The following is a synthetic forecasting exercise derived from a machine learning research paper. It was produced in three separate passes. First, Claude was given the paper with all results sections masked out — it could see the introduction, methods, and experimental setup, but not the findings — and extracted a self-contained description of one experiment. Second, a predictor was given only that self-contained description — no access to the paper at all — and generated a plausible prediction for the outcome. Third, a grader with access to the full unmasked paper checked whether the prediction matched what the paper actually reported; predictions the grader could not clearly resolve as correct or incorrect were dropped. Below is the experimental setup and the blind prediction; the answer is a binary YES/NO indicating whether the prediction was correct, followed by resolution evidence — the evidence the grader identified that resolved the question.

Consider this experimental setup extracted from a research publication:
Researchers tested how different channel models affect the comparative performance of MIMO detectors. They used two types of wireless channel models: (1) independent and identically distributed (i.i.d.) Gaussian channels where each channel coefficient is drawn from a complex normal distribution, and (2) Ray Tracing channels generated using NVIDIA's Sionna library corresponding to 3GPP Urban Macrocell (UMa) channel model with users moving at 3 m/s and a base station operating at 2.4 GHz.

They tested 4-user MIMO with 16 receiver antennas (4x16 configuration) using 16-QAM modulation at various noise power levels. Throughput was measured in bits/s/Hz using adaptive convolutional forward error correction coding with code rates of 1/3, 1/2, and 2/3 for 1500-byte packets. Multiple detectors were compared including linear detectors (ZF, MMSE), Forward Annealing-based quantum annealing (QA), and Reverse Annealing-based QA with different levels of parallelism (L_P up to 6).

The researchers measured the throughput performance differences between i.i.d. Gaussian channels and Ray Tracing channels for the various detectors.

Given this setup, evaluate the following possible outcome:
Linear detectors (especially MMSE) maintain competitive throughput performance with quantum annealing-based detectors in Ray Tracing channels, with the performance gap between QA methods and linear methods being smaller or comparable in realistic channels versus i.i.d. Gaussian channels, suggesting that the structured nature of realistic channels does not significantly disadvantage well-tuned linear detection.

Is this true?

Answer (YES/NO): NO